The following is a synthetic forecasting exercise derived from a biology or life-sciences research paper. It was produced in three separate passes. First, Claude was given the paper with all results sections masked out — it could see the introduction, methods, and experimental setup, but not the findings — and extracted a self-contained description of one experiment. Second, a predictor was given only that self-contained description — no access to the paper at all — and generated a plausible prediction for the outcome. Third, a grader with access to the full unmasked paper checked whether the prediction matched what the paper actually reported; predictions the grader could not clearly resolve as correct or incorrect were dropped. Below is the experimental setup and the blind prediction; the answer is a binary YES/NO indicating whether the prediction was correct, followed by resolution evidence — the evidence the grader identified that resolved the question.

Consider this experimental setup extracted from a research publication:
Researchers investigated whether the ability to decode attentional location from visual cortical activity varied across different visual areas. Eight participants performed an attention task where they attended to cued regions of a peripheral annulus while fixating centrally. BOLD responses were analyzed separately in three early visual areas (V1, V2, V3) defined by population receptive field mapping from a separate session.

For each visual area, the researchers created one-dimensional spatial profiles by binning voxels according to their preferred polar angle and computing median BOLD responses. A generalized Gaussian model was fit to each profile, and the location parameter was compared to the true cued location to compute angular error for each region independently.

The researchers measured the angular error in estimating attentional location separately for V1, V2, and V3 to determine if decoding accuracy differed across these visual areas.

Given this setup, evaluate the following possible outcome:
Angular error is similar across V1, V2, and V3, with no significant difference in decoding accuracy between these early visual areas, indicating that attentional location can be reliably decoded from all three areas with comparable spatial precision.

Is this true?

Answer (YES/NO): NO